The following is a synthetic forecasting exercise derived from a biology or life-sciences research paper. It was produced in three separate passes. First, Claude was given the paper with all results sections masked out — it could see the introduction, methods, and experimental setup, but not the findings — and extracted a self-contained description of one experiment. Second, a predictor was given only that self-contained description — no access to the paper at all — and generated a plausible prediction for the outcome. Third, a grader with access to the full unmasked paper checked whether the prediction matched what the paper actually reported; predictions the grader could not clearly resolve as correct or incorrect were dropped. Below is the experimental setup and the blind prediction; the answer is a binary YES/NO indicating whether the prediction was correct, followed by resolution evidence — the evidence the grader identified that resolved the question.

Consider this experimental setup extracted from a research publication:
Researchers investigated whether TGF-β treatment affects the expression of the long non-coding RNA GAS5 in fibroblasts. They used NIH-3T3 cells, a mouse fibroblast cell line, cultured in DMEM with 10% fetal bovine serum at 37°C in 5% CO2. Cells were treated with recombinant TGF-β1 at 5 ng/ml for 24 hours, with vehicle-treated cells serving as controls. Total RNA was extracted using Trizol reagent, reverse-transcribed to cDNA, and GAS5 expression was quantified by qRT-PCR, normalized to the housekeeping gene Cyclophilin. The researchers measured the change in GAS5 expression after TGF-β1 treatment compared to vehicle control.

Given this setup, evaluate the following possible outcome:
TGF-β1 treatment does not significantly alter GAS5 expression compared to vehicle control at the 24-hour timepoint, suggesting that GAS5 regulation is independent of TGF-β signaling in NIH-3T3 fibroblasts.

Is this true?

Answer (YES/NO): NO